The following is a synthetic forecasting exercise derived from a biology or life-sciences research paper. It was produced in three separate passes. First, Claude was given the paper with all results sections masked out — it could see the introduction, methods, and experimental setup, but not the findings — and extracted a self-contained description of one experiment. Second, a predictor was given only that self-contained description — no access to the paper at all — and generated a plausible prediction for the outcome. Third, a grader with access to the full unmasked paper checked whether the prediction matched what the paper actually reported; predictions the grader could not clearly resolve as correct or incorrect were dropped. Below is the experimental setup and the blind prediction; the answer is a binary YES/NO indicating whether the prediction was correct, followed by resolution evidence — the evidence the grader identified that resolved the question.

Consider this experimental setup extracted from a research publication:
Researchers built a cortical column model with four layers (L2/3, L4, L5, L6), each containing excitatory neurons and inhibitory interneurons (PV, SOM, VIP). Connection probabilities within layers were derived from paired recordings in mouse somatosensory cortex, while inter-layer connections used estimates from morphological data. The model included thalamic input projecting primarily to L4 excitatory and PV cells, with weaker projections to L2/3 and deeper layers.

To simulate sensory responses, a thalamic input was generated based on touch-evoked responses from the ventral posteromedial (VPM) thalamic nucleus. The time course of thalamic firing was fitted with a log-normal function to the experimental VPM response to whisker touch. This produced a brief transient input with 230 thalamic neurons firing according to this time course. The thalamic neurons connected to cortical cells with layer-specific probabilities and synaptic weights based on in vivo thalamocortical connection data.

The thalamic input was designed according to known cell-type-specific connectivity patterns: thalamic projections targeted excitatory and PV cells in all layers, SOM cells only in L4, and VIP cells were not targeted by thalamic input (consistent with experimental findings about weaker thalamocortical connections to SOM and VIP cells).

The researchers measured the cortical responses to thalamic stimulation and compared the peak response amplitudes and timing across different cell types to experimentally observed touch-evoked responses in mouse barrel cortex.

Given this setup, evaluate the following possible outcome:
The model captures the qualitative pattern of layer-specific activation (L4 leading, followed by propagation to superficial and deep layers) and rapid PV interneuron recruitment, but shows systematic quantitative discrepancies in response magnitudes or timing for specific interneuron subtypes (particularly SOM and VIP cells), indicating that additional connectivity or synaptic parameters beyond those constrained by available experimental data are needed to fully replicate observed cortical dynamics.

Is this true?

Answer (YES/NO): YES